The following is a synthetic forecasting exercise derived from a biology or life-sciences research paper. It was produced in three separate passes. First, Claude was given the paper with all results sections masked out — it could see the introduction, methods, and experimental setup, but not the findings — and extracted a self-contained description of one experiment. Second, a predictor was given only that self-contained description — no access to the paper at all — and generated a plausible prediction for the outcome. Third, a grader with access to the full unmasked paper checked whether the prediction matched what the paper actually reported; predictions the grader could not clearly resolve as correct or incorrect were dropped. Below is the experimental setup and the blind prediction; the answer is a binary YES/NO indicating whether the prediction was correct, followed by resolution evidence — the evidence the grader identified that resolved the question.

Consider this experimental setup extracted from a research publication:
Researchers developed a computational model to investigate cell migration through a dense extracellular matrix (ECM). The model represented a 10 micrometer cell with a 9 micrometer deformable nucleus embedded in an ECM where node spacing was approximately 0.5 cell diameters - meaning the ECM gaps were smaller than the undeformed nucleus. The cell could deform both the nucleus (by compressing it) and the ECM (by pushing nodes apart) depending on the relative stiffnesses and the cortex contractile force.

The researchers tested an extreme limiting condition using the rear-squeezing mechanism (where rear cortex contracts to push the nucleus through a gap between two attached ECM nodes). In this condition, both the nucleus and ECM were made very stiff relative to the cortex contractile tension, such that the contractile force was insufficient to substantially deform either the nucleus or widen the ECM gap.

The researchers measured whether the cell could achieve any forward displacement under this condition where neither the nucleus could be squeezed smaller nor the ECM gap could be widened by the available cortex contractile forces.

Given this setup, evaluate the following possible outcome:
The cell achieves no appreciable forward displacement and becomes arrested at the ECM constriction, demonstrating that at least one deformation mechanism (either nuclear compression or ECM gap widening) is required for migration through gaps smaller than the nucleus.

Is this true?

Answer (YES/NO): YES